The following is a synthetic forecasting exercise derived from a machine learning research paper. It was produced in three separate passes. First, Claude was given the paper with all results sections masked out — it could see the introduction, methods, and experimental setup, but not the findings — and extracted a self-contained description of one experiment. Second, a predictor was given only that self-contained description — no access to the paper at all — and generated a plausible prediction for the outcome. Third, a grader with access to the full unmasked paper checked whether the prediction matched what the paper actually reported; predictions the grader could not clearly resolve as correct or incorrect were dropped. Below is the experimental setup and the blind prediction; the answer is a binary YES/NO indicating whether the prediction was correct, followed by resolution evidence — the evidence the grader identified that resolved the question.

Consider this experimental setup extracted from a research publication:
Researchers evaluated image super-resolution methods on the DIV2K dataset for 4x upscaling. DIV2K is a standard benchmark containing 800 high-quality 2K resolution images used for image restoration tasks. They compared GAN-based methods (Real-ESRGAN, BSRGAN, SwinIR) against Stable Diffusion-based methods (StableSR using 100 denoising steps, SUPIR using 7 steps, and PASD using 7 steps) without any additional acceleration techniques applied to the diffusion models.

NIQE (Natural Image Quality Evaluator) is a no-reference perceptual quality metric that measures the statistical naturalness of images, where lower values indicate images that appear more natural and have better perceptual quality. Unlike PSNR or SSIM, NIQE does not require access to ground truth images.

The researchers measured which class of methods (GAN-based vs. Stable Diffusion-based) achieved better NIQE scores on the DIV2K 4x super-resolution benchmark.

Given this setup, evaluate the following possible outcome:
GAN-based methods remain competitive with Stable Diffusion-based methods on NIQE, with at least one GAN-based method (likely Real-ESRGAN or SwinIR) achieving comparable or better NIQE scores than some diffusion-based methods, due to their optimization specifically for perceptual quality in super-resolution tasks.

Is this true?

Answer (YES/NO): YES